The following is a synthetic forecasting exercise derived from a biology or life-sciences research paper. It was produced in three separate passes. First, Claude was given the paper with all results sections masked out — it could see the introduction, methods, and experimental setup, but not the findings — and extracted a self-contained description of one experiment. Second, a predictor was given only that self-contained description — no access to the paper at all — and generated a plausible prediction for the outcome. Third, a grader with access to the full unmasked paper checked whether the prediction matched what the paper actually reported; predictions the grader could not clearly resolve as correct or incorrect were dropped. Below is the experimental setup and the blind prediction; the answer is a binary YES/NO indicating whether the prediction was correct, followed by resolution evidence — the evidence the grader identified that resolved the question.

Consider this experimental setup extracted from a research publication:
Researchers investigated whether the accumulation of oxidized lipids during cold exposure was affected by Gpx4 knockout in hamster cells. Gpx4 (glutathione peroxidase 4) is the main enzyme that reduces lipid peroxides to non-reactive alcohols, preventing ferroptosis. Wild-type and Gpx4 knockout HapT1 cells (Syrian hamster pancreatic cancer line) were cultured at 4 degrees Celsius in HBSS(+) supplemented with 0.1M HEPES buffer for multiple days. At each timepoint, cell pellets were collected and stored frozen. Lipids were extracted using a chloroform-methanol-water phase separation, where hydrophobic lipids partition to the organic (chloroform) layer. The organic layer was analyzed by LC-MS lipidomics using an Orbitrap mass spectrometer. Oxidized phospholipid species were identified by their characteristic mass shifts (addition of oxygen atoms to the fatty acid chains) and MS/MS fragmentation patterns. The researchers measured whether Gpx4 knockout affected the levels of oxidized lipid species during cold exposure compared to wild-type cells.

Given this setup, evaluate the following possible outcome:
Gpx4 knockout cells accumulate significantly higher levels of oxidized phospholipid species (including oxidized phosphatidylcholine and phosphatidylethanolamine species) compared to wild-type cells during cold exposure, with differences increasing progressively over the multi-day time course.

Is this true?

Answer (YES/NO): YES